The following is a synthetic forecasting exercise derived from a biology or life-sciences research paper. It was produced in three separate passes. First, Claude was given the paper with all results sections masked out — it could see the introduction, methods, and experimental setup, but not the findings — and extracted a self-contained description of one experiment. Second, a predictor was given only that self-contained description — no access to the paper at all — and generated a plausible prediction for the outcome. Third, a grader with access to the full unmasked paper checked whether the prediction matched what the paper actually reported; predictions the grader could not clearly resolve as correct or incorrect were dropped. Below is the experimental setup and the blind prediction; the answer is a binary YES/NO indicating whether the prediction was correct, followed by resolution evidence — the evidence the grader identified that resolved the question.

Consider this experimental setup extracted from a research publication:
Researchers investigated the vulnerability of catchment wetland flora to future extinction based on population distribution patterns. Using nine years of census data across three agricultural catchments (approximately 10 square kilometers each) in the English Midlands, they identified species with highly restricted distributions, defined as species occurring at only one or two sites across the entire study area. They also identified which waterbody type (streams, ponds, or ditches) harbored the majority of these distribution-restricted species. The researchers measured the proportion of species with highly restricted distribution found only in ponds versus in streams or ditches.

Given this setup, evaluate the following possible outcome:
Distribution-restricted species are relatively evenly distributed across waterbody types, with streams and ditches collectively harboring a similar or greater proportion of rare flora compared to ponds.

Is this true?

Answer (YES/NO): NO